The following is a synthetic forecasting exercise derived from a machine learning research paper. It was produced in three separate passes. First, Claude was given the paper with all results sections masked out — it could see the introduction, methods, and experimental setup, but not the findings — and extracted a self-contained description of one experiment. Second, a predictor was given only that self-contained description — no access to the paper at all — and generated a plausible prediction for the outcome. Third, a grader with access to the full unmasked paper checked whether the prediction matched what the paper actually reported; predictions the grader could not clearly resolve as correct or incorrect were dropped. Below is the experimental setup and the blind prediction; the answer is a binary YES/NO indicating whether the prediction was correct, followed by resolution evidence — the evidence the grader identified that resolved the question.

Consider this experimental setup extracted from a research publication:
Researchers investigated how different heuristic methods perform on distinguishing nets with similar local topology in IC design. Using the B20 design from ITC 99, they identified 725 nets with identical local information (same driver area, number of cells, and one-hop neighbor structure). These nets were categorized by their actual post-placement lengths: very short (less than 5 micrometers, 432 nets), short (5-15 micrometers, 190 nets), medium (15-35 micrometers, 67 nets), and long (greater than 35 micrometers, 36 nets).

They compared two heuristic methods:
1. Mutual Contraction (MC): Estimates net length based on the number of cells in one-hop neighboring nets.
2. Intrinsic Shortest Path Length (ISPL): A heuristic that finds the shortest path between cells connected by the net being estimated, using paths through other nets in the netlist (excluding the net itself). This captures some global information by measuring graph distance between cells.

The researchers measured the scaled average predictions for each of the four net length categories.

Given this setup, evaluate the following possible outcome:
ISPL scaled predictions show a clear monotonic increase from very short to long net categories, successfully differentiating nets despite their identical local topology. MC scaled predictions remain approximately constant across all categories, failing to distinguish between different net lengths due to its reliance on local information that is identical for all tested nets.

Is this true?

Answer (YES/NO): NO